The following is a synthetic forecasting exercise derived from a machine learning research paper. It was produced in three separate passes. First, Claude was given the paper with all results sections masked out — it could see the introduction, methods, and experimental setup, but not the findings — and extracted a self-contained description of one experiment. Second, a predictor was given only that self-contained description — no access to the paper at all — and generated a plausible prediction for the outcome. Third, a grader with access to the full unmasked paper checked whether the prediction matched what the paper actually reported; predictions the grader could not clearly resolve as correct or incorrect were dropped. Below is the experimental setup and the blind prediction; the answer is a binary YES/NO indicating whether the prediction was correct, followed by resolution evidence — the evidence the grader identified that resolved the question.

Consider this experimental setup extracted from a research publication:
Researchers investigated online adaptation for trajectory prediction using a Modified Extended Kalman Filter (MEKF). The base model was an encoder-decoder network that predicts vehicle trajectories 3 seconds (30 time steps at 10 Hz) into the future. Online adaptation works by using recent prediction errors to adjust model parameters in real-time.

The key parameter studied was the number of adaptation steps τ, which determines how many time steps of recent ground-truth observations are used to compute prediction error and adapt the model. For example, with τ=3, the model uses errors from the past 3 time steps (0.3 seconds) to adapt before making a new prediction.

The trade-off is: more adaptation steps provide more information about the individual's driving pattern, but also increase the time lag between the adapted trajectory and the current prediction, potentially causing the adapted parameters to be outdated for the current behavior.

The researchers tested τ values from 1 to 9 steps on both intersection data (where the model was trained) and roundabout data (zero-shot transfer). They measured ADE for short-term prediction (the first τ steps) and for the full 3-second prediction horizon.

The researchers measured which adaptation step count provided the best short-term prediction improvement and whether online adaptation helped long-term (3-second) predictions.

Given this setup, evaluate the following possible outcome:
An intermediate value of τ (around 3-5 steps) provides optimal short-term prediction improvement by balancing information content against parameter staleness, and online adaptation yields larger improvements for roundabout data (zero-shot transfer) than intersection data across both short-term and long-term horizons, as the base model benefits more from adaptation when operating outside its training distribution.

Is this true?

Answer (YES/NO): NO